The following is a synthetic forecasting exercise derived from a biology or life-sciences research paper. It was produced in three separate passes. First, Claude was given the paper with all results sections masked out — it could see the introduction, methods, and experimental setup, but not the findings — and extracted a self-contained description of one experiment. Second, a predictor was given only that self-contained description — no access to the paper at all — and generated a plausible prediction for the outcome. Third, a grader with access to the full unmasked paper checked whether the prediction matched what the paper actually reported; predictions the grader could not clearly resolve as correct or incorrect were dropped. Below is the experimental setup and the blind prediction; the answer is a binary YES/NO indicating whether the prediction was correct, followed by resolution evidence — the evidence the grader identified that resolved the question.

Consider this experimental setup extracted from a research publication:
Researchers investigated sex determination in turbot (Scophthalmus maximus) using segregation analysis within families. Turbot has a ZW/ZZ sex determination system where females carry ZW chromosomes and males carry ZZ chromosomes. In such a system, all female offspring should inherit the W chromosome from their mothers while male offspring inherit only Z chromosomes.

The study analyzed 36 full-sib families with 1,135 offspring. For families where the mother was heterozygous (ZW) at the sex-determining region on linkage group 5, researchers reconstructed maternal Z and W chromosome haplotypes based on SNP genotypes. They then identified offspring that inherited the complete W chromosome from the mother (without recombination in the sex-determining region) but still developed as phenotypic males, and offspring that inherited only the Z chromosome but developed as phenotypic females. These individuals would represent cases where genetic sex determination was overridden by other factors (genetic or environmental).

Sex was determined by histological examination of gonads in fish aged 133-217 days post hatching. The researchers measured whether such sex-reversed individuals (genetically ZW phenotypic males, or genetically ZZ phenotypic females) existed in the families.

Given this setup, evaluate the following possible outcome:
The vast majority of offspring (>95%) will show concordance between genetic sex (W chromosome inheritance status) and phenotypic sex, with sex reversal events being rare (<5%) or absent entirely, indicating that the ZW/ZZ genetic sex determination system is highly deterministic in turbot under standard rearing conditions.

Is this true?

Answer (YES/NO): NO